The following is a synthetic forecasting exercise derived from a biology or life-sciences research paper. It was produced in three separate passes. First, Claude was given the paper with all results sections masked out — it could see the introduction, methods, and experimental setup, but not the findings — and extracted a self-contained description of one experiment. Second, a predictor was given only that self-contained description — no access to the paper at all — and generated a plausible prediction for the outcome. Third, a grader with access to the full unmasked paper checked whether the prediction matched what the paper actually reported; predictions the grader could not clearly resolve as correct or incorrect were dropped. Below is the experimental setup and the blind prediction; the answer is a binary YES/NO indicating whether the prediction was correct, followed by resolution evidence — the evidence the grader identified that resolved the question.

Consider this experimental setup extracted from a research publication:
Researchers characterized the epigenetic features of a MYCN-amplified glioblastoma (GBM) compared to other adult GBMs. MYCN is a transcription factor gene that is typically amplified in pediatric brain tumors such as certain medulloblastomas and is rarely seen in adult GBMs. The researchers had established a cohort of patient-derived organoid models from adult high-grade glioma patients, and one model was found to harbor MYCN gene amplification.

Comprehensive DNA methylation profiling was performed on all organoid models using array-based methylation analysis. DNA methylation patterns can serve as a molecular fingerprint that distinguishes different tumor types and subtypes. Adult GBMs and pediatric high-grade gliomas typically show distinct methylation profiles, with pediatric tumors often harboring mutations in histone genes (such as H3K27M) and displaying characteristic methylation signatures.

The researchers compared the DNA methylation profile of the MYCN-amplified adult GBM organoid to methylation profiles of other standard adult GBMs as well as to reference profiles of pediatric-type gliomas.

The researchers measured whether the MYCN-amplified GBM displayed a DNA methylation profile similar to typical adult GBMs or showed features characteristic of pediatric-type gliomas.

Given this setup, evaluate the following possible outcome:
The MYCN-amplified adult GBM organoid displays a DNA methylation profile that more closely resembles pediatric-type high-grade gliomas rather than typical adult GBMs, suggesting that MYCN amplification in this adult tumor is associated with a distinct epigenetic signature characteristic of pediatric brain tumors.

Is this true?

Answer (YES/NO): NO